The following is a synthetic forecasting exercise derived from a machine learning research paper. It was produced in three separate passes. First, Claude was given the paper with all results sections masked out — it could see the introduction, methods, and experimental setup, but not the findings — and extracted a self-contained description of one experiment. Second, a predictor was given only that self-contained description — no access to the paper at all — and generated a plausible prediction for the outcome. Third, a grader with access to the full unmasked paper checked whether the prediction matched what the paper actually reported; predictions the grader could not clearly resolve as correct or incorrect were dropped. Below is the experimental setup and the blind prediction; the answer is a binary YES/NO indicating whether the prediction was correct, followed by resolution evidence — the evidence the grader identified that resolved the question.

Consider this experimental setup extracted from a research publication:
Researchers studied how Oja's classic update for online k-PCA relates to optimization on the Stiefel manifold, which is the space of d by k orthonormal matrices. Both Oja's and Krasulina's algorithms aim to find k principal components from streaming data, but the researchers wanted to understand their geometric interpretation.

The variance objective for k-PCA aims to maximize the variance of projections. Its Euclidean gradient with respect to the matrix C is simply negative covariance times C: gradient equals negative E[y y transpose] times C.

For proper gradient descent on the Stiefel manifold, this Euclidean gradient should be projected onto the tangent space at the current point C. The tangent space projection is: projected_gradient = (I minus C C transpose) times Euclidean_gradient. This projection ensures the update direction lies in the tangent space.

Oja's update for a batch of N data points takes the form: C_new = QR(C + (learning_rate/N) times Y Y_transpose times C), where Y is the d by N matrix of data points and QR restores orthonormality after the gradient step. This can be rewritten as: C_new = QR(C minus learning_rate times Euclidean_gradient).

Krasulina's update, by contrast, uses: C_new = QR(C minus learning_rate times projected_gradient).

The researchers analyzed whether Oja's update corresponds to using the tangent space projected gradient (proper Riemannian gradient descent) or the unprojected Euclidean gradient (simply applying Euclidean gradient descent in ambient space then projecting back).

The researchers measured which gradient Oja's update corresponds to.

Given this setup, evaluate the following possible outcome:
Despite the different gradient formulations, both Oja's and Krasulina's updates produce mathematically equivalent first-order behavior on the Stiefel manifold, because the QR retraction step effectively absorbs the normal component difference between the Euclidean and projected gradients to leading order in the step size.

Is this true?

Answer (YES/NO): NO